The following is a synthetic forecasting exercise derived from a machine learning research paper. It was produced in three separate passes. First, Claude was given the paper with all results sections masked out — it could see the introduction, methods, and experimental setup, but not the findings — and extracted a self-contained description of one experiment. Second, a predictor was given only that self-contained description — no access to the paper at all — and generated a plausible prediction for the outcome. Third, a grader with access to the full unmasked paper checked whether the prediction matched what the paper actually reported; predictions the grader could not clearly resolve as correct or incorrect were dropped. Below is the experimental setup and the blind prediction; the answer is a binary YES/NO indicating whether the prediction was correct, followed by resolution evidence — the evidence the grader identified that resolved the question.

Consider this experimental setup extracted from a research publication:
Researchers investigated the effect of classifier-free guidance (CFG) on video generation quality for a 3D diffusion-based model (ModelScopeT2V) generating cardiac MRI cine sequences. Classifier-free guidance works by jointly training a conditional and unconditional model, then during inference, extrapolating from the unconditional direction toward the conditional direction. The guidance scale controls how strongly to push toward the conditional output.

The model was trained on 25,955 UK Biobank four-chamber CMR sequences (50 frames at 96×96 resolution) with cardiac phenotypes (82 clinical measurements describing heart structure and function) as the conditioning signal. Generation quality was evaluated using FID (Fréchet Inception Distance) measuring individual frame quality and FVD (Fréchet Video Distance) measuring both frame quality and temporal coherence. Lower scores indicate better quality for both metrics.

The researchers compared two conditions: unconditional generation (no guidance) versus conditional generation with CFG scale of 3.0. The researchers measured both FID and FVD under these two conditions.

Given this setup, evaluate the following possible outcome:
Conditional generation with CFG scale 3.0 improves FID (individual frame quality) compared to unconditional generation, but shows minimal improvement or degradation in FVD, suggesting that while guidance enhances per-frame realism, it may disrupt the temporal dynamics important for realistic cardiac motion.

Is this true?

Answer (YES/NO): NO